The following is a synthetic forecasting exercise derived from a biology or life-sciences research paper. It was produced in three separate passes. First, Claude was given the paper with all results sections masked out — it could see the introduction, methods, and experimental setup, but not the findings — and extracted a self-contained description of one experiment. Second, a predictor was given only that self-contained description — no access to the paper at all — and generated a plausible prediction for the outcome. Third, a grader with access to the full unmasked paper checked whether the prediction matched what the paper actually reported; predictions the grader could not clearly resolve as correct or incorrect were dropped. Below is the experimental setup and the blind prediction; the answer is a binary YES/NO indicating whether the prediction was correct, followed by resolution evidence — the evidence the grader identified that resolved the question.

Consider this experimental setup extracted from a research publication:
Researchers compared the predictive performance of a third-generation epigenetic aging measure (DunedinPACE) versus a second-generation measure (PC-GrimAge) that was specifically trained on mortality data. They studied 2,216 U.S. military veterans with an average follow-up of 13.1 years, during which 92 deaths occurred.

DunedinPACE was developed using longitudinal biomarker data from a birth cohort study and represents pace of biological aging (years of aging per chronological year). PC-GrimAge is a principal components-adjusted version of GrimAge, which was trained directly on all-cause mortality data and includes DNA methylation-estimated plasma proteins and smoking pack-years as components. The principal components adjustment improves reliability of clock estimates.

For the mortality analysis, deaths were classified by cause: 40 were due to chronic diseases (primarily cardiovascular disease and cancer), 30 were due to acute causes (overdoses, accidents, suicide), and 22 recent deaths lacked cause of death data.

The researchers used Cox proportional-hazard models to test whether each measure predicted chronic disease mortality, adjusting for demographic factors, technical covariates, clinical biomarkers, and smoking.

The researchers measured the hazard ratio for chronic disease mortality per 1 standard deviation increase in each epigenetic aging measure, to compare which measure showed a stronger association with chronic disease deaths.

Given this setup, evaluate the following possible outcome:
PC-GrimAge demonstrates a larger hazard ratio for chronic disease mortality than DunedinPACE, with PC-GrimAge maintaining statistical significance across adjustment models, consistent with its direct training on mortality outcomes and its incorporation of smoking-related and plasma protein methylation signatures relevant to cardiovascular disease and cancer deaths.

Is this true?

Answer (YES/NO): NO